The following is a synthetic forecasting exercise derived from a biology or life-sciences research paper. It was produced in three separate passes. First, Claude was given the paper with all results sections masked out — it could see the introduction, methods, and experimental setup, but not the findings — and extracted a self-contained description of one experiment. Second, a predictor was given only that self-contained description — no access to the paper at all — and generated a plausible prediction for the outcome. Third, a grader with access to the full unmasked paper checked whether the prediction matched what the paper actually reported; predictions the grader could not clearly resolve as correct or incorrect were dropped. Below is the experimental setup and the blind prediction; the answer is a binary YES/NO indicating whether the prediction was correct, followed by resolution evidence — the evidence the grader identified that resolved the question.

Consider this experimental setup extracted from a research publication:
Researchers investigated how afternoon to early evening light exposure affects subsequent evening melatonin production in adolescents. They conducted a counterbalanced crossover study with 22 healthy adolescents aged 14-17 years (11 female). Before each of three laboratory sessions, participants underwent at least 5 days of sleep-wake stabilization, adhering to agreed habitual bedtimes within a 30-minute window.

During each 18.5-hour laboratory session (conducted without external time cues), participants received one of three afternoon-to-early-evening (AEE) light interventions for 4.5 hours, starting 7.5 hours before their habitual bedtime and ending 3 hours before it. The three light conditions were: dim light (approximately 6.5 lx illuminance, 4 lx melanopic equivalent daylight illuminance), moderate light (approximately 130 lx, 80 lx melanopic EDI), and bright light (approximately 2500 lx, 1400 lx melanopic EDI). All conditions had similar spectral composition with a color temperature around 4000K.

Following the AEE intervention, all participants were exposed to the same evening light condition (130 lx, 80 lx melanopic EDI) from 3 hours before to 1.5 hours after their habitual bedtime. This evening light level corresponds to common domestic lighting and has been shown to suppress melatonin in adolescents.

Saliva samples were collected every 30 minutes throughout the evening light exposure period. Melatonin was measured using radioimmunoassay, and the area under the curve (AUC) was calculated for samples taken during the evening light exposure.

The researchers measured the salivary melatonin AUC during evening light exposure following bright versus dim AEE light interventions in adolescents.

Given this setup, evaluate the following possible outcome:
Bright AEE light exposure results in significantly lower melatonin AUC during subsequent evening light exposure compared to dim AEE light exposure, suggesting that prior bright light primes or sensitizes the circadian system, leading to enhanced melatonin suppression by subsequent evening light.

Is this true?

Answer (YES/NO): YES